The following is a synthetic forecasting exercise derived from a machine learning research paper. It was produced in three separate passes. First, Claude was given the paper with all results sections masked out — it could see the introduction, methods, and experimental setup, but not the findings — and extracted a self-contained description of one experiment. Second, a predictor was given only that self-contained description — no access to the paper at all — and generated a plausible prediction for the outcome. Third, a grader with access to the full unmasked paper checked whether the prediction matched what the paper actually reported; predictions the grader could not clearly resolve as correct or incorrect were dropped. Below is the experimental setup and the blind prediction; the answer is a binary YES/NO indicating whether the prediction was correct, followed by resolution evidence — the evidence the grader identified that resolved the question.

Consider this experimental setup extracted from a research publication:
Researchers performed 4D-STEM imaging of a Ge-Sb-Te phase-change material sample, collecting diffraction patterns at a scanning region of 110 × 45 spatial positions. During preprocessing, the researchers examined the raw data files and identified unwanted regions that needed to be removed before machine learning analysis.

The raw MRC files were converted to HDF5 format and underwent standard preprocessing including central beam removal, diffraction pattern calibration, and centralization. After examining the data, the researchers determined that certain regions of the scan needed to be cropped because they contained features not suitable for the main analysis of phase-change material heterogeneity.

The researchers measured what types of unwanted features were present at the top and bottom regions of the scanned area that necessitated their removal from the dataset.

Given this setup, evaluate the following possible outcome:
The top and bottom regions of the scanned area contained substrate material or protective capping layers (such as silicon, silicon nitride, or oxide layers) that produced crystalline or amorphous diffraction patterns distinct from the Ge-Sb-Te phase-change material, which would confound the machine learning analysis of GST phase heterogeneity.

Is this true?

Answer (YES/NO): NO